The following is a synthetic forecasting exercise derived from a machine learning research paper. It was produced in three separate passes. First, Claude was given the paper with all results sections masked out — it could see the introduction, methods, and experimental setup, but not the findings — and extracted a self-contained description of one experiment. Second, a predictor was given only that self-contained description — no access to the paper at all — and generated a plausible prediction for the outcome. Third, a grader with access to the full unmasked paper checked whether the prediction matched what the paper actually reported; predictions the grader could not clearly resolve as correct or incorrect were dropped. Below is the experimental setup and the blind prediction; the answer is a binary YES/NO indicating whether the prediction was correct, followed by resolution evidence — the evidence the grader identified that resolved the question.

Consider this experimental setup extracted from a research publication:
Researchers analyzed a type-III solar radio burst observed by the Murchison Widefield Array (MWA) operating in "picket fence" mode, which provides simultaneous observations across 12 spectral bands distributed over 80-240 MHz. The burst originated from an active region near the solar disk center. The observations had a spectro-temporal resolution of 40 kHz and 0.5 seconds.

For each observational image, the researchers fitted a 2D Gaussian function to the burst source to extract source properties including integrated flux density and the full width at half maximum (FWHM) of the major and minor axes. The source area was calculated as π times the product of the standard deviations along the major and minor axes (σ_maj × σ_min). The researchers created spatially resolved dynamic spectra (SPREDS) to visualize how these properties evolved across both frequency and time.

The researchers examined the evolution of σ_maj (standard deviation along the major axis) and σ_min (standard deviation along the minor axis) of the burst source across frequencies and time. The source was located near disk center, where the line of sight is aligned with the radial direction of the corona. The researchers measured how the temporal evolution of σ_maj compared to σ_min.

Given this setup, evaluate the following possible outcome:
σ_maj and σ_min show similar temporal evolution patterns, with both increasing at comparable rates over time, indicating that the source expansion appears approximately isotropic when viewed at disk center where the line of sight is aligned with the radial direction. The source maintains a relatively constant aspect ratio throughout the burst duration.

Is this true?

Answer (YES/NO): YES